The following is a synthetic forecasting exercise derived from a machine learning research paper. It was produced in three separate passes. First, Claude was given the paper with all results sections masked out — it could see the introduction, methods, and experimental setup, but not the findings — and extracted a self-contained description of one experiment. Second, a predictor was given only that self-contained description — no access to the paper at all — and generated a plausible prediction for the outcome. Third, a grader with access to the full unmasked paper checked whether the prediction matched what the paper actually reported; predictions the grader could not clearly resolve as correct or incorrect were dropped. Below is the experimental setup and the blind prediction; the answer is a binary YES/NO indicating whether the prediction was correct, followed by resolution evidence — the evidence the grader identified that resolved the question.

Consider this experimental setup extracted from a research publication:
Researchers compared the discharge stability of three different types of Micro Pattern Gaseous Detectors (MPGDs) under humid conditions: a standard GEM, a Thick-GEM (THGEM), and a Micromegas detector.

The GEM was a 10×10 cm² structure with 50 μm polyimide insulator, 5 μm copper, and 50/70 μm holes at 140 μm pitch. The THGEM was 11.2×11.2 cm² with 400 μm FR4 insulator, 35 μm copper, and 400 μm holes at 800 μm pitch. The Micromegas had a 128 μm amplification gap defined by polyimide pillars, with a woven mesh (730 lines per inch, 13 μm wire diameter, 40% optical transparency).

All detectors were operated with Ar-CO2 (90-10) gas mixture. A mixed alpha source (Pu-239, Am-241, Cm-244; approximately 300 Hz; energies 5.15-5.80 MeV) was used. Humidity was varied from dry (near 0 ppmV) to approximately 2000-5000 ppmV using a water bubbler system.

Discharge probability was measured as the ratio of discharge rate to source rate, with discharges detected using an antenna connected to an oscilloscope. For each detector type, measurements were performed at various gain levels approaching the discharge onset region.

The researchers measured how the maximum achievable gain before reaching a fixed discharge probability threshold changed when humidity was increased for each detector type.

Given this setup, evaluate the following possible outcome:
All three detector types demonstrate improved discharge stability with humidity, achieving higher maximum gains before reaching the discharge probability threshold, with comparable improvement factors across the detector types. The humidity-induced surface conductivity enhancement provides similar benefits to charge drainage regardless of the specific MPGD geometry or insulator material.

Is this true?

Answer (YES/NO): NO